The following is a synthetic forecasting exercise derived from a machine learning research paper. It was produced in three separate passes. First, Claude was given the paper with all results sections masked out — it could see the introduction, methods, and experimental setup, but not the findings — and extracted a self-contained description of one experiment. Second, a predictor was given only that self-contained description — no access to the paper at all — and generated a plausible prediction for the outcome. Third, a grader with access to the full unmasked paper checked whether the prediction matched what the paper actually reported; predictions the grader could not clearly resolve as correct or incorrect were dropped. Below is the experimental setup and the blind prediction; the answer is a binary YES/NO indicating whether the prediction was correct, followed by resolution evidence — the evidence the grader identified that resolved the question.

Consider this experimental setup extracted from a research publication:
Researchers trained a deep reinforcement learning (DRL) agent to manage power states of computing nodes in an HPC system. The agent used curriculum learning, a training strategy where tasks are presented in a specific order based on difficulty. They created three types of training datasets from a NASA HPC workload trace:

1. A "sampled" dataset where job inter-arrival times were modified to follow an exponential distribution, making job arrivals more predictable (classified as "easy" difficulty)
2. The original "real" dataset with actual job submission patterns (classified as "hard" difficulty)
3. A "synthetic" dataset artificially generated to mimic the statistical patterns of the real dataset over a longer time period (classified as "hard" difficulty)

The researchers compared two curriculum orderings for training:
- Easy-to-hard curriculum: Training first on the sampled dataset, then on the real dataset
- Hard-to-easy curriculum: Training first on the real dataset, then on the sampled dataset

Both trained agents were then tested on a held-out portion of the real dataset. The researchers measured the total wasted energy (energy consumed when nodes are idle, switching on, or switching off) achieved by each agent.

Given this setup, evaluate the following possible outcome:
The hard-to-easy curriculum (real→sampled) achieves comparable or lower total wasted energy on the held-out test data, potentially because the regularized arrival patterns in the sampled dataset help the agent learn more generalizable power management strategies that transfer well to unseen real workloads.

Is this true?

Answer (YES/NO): NO